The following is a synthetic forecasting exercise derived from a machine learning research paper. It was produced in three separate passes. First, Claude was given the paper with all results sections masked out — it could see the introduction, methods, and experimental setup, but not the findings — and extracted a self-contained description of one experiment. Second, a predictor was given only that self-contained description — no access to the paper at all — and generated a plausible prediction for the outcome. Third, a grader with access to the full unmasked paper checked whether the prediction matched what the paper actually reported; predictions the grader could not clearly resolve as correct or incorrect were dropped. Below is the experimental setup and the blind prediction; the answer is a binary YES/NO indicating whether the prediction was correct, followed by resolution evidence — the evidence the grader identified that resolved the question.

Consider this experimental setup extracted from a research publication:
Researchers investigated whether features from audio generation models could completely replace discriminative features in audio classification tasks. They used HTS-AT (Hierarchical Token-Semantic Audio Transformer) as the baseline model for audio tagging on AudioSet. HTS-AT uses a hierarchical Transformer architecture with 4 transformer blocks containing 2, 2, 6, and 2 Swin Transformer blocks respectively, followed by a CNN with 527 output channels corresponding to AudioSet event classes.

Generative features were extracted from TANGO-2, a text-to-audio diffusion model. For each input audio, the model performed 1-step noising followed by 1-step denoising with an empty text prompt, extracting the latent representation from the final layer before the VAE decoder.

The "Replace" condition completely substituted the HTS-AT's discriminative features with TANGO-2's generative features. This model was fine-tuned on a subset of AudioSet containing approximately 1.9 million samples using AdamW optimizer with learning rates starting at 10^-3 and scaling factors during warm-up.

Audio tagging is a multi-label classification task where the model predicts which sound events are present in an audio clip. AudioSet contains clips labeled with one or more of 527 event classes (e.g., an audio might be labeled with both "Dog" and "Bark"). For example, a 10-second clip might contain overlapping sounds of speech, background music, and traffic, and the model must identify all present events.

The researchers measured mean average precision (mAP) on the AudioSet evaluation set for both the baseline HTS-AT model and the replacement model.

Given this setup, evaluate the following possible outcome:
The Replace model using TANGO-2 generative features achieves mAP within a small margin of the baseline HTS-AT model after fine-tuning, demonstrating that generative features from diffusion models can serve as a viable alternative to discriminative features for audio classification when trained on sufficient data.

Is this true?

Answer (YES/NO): NO